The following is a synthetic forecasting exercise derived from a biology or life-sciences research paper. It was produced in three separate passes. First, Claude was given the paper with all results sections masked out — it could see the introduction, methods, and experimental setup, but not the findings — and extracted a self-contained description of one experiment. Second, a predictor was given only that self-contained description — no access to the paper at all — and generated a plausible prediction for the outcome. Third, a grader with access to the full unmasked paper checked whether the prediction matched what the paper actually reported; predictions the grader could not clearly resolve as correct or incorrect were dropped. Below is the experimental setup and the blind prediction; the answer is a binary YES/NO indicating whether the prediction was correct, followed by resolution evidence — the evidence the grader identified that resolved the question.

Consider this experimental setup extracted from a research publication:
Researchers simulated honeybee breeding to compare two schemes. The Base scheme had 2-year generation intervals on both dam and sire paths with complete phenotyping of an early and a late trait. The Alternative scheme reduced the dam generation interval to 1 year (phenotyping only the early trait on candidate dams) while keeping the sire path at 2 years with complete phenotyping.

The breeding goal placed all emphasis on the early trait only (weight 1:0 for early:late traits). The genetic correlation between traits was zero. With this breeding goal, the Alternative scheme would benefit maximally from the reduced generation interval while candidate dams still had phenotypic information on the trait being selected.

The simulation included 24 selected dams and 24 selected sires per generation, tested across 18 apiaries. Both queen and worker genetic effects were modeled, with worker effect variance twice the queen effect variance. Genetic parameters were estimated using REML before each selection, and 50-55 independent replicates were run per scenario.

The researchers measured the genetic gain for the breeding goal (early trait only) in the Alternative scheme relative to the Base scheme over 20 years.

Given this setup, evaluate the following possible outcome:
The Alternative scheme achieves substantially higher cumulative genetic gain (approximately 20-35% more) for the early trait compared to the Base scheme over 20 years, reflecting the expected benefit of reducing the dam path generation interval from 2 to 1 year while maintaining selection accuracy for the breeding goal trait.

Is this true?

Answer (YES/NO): NO